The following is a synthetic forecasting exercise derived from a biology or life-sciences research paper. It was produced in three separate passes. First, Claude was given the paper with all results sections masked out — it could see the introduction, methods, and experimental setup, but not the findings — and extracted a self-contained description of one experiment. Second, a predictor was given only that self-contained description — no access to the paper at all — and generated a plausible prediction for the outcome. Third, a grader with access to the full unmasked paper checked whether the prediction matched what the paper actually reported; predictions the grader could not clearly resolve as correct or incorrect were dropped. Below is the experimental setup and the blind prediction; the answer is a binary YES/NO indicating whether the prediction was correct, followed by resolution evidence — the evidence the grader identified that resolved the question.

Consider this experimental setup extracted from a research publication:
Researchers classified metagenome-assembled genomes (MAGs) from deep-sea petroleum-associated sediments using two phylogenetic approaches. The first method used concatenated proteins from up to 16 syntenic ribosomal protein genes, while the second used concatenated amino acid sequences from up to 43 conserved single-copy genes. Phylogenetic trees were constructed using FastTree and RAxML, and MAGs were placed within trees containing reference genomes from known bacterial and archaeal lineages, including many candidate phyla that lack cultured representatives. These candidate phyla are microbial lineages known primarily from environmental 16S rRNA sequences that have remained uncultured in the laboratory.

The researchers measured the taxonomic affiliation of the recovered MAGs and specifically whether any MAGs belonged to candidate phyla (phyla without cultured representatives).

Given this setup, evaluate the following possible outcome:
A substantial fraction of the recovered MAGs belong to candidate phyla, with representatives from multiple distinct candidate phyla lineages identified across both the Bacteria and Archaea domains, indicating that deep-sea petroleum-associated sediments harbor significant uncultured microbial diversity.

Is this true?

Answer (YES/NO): YES